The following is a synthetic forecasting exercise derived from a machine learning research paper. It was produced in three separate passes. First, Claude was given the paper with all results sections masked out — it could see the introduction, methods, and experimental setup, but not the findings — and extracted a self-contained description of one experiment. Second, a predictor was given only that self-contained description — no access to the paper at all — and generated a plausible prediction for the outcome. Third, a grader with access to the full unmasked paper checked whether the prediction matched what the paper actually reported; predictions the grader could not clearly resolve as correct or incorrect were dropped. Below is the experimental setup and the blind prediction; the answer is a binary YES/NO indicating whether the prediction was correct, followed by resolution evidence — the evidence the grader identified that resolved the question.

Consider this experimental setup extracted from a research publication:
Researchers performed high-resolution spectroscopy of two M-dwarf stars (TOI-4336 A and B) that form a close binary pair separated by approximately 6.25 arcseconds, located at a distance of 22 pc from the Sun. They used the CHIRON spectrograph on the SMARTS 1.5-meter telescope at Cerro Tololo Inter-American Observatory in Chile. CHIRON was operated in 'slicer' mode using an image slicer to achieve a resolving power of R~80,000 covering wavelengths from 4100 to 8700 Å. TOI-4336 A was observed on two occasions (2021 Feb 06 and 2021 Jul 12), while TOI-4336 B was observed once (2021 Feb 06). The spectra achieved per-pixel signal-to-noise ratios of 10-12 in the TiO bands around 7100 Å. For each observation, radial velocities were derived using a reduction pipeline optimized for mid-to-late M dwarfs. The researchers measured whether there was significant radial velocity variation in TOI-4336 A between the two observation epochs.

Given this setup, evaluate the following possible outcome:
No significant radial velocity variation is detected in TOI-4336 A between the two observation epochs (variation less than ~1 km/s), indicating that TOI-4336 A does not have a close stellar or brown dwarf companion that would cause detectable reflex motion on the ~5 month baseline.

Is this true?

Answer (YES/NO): YES